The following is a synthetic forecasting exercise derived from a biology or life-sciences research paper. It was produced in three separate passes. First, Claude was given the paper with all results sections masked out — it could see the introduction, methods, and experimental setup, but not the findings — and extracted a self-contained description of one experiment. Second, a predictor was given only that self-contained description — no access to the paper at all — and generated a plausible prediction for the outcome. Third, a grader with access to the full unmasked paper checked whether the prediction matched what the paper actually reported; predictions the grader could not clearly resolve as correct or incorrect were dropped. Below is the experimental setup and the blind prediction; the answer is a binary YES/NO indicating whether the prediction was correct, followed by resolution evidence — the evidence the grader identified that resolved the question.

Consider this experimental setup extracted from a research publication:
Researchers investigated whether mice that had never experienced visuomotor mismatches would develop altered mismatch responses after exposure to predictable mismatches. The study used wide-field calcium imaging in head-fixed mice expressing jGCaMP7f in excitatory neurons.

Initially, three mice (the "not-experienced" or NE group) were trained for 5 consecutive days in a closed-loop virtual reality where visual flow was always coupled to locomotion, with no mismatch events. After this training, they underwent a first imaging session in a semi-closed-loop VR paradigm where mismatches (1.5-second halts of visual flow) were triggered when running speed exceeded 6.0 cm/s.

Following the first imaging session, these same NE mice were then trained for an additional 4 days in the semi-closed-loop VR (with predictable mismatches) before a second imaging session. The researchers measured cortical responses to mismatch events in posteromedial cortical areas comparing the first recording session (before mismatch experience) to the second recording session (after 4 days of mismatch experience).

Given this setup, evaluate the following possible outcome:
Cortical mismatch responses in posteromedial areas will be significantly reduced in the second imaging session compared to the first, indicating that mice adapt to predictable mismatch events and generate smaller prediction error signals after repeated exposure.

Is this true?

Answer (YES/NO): YES